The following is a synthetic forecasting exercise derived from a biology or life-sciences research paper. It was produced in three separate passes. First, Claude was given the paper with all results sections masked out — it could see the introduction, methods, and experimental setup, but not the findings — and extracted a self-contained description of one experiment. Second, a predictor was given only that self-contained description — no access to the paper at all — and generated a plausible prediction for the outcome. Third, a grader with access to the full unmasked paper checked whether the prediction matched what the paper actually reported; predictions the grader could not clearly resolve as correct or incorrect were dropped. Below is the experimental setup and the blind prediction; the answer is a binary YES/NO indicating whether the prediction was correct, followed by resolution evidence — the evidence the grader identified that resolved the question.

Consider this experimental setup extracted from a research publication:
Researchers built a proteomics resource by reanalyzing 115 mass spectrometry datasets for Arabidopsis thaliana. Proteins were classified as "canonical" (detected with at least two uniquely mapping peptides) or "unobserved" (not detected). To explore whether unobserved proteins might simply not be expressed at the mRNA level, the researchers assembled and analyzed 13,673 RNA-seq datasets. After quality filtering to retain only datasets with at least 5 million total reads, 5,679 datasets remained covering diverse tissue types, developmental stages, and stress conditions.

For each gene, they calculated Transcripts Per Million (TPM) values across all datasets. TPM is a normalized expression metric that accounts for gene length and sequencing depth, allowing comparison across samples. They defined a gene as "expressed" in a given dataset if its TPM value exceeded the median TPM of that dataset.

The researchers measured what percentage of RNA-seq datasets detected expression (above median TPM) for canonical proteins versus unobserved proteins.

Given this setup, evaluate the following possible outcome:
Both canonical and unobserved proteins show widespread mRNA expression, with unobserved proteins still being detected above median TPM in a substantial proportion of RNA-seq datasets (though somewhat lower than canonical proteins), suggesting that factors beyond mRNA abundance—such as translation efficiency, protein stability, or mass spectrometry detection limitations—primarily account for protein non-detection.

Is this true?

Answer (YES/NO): NO